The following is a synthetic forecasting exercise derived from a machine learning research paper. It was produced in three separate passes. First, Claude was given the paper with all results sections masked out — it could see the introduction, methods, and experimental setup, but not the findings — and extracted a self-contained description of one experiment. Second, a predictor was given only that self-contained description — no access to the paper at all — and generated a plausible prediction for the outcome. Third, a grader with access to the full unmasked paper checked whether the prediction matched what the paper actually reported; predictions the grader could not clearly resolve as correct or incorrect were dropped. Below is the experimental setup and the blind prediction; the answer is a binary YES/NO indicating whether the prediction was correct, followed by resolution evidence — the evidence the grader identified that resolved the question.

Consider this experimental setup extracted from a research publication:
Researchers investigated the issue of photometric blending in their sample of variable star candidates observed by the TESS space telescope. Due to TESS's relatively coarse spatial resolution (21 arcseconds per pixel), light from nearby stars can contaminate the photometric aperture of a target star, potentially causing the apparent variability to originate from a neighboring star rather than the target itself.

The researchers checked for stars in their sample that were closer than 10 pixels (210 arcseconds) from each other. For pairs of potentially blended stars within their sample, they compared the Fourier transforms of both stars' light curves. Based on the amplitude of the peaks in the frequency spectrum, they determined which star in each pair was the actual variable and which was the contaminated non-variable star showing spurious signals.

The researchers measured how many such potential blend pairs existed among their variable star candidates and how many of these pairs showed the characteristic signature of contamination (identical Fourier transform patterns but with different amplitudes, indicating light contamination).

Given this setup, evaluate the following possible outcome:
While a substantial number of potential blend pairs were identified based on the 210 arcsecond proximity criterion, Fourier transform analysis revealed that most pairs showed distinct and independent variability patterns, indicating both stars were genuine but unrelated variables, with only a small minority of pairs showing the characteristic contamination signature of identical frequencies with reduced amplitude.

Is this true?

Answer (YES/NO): NO